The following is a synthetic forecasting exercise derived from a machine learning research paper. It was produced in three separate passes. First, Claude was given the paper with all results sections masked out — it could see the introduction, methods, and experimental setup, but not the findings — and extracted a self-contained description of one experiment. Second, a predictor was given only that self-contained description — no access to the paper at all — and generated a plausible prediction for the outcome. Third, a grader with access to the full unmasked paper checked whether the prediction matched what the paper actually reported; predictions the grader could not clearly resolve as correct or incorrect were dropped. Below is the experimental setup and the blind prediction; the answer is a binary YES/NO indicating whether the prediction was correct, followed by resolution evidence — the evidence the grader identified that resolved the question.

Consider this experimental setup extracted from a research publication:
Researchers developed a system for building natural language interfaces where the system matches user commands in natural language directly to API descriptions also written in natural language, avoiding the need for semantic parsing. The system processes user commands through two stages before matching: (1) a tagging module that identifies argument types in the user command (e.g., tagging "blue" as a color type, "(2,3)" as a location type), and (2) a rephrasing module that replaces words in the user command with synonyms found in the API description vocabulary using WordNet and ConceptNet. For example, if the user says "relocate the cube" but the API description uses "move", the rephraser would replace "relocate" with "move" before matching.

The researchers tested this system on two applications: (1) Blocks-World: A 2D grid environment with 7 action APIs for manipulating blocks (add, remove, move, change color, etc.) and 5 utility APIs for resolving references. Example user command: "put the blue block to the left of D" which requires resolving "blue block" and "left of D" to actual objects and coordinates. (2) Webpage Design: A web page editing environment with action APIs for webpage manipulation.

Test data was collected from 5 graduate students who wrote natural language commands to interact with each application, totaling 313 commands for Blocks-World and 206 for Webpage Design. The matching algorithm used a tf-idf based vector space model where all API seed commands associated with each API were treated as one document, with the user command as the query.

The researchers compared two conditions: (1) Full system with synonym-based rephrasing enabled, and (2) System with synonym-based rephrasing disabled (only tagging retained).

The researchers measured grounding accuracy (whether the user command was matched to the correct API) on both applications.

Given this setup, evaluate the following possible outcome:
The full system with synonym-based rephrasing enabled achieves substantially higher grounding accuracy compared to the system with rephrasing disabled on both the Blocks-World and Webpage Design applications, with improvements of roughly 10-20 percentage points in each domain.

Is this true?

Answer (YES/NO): NO